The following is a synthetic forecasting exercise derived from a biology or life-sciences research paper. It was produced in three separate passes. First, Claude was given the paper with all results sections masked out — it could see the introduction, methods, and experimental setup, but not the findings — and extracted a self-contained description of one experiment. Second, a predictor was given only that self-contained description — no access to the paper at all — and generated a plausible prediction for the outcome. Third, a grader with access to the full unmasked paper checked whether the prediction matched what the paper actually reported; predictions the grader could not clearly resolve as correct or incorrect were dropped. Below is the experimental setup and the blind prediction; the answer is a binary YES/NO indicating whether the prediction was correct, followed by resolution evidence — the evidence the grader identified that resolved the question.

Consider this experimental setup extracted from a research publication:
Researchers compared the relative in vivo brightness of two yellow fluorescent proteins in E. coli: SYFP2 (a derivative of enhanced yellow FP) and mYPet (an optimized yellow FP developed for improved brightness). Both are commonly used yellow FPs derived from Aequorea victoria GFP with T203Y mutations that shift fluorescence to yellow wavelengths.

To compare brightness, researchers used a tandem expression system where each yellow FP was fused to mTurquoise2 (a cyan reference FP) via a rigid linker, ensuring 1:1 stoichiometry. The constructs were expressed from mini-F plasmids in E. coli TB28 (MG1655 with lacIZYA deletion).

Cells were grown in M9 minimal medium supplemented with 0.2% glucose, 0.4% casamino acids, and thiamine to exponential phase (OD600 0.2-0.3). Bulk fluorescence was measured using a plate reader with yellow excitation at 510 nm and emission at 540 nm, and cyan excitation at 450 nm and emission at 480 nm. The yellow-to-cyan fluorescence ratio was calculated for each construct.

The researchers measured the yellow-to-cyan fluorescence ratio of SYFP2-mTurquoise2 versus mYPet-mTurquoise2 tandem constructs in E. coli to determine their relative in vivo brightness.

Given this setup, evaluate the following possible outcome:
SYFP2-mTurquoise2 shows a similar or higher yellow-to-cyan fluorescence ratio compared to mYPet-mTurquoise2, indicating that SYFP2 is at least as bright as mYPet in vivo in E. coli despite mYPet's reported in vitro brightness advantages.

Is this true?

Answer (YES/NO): YES